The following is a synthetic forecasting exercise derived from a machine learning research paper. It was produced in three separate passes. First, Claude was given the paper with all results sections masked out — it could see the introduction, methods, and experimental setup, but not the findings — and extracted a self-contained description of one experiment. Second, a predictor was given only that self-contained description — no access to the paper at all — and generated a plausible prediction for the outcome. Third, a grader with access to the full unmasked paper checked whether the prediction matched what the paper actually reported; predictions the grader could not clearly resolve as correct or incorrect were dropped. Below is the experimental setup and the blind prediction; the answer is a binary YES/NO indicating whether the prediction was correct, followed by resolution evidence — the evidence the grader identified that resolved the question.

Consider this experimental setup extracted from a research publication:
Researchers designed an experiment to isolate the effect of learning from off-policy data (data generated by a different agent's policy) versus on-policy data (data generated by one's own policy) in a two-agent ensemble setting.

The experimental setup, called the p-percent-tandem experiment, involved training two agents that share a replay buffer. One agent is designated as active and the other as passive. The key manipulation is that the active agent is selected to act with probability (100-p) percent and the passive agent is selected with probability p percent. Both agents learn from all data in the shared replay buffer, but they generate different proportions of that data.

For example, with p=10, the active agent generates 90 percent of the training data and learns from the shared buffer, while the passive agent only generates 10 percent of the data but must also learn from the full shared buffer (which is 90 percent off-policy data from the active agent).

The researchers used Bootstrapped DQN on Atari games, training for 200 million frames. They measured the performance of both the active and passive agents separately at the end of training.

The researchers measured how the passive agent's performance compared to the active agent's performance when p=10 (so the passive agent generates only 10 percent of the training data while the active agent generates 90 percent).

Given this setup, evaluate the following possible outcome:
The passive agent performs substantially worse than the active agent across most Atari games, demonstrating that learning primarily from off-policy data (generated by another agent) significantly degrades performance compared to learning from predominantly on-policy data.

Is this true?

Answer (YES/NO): YES